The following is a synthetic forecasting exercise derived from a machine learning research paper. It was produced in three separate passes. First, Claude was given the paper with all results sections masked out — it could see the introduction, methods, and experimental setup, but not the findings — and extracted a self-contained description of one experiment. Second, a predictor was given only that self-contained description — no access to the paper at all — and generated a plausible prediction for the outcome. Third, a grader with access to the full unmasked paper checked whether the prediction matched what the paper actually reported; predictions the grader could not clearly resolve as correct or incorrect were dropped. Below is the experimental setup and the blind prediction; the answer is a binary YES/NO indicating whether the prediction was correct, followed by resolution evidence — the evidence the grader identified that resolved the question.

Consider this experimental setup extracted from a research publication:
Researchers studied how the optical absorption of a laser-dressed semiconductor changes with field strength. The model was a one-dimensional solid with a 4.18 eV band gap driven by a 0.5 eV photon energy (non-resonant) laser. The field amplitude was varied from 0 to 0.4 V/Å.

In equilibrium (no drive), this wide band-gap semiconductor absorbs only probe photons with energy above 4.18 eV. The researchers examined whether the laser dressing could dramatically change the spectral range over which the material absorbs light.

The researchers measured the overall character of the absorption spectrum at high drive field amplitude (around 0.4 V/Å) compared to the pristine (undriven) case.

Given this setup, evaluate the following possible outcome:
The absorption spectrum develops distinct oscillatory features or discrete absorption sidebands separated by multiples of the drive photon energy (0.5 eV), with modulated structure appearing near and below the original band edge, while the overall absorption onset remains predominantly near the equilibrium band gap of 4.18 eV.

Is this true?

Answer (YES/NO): NO